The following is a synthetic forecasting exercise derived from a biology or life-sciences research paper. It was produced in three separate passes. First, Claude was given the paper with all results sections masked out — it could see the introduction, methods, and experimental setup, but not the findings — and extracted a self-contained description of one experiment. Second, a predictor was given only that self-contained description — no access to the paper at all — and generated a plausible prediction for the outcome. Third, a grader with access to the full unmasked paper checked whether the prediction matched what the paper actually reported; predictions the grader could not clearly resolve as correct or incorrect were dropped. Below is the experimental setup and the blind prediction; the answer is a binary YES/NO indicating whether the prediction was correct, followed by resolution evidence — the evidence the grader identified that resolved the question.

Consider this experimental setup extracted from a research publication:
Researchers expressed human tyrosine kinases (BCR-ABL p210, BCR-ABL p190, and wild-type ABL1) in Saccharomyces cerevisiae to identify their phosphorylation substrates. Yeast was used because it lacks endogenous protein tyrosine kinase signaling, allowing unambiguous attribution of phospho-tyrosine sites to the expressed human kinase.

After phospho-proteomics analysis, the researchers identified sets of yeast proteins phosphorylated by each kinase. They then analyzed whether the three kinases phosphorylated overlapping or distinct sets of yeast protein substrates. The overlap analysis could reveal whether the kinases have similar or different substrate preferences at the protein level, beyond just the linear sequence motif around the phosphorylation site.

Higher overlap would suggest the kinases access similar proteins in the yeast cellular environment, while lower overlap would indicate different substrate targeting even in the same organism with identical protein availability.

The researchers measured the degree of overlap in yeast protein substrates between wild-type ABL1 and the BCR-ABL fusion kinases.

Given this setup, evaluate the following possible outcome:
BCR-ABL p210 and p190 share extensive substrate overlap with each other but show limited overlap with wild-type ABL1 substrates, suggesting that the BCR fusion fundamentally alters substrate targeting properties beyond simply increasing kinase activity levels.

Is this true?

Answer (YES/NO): YES